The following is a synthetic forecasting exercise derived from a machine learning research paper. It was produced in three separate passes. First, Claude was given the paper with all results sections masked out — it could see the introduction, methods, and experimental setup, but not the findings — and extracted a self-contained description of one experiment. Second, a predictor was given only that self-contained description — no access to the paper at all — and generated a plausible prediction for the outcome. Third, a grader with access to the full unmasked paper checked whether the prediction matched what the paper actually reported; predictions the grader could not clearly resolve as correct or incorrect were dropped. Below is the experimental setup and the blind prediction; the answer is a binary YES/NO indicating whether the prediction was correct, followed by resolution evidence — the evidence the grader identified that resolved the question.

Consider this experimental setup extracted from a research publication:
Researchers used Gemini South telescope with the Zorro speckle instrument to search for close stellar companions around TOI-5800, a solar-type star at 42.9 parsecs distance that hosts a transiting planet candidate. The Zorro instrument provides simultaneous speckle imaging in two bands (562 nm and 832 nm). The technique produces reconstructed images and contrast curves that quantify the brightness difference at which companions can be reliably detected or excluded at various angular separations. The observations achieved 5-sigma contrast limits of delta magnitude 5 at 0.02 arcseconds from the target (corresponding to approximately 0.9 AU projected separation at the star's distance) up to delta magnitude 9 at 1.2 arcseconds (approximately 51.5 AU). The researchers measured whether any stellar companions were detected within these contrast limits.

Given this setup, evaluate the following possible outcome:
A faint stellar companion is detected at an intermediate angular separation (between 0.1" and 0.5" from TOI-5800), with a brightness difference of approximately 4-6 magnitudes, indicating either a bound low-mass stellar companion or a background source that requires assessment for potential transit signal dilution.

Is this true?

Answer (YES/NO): NO